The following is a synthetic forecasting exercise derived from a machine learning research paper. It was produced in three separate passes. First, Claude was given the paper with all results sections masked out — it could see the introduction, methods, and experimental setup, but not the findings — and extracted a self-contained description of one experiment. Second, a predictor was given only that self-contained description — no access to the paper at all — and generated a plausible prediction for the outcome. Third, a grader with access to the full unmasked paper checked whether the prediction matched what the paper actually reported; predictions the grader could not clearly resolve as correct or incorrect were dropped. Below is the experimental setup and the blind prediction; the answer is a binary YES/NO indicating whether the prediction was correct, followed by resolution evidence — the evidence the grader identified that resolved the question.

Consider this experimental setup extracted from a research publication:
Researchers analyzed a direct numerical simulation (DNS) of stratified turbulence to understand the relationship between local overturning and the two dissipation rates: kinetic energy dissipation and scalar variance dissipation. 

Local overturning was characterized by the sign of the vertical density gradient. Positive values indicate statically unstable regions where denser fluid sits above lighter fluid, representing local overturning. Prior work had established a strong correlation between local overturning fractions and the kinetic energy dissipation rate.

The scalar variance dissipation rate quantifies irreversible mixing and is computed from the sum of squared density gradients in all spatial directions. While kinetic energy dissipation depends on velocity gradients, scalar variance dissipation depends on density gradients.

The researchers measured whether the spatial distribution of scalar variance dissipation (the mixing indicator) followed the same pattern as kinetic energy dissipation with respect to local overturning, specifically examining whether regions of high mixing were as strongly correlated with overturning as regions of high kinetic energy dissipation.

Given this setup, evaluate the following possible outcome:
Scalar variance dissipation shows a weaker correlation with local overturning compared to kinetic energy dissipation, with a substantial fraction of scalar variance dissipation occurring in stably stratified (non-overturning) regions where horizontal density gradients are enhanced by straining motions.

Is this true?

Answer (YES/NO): YES